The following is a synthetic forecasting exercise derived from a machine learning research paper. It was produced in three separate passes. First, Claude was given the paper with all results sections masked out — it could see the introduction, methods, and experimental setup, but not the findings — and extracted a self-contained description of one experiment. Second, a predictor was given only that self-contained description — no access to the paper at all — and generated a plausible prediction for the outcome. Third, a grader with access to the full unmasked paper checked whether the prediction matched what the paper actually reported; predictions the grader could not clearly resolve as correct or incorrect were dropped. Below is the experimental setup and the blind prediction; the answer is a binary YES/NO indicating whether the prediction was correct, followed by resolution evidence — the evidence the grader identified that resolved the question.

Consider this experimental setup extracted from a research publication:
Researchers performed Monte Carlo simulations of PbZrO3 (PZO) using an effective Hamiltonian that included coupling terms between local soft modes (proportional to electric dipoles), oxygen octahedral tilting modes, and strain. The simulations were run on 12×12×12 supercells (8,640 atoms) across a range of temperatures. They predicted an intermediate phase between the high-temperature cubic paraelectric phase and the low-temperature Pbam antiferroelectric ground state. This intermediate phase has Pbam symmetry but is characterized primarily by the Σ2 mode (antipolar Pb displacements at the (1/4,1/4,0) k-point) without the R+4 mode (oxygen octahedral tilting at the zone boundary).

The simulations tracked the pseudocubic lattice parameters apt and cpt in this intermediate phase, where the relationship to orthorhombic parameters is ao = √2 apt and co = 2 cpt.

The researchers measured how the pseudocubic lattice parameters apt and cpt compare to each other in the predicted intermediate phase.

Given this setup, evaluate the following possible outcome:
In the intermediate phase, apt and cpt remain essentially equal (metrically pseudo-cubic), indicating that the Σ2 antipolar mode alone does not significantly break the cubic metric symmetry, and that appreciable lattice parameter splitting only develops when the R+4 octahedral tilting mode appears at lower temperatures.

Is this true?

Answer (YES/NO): YES